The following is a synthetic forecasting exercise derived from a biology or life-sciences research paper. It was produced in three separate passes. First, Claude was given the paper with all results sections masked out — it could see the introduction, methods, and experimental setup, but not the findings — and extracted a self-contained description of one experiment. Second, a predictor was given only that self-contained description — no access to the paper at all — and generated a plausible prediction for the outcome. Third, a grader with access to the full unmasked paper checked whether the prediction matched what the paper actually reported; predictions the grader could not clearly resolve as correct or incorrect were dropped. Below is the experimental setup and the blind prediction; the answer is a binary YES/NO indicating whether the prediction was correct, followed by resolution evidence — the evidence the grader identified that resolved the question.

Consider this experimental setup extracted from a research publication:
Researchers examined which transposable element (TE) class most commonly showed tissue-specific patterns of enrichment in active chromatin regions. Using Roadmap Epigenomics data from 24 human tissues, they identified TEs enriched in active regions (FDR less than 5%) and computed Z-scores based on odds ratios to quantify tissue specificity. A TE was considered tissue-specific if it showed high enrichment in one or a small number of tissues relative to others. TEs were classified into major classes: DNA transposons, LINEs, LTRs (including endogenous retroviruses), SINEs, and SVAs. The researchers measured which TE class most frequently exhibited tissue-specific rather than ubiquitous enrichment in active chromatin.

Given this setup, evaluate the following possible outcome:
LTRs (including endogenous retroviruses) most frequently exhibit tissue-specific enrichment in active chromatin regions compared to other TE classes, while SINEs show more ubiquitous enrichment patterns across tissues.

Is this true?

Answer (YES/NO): YES